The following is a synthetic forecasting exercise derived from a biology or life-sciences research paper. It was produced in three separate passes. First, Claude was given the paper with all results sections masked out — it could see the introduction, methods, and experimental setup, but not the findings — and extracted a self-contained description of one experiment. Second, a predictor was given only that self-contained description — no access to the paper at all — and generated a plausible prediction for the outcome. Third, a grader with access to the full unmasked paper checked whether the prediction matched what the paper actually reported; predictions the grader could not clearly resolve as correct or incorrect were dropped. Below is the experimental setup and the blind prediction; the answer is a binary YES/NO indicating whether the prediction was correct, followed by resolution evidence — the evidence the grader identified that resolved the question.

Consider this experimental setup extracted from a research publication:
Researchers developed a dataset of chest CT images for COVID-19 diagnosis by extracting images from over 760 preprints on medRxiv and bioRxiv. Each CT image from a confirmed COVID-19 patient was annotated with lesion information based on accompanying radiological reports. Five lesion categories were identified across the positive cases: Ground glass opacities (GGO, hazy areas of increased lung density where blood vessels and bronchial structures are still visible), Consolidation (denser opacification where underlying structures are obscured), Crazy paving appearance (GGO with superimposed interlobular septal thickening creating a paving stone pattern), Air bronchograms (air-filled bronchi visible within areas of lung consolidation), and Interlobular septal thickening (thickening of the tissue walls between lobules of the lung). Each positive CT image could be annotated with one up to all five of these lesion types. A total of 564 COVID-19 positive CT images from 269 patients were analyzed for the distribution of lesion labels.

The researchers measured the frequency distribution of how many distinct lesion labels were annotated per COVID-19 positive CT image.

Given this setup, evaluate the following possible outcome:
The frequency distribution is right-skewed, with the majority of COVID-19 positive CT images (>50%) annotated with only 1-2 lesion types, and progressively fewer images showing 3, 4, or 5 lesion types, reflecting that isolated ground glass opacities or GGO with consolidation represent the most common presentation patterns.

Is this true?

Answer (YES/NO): YES